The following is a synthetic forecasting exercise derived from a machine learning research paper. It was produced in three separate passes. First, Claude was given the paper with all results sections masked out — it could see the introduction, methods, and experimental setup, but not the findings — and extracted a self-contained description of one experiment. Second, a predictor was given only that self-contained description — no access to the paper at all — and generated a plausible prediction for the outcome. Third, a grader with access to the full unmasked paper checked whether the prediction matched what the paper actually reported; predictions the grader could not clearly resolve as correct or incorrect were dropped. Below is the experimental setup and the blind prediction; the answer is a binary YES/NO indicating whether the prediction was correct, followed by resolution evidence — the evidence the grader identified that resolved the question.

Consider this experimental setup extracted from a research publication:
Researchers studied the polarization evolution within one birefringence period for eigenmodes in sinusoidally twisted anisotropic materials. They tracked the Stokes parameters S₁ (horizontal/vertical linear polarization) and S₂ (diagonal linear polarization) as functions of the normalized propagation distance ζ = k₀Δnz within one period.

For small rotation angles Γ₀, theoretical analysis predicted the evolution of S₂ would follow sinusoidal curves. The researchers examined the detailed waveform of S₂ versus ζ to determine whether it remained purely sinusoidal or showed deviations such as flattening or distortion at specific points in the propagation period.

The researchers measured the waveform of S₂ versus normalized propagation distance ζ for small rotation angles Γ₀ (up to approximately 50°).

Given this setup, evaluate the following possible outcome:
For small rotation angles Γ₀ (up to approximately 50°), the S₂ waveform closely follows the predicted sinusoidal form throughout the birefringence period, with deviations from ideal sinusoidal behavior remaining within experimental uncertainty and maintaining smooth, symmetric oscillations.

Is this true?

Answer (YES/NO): NO